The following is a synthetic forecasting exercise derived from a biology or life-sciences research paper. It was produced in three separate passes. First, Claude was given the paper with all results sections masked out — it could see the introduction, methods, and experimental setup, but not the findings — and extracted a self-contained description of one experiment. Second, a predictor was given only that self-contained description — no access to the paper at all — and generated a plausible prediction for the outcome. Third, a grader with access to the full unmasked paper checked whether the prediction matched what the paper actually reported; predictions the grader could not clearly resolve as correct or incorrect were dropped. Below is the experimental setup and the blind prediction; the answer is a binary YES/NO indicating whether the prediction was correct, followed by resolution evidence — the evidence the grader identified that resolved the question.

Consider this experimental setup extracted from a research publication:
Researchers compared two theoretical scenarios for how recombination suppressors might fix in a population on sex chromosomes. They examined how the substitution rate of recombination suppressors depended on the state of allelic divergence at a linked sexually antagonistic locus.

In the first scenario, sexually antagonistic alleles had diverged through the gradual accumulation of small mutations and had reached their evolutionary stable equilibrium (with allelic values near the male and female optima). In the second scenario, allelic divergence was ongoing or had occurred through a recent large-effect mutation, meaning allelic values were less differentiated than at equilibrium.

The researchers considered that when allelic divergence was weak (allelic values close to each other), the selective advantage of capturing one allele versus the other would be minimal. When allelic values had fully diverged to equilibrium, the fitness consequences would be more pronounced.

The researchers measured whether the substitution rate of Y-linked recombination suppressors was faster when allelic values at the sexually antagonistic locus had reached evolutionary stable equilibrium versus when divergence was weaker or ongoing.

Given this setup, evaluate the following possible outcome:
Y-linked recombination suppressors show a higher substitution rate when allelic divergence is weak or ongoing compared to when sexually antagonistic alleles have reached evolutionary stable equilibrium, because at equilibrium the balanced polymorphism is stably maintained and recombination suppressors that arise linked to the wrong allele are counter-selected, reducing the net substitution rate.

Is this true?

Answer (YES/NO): NO